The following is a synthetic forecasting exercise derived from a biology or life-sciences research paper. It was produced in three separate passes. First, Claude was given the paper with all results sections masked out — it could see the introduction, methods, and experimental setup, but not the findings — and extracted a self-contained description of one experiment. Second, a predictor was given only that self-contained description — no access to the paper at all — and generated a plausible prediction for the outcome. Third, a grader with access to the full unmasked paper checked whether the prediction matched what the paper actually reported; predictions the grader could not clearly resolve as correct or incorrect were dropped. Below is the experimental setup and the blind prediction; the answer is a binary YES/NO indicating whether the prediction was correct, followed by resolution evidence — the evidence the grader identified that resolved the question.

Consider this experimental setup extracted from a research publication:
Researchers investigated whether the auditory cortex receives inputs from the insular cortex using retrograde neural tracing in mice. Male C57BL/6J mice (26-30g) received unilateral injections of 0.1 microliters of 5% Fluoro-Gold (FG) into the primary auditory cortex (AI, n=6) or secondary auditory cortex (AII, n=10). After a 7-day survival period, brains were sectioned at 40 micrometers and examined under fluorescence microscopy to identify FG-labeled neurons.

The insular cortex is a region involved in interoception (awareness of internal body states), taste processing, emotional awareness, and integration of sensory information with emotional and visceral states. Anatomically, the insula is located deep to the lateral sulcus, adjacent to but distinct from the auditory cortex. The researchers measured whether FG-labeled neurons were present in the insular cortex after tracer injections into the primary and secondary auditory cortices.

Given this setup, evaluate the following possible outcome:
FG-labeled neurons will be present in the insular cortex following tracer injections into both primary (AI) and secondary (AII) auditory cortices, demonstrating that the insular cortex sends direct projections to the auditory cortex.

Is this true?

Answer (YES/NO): YES